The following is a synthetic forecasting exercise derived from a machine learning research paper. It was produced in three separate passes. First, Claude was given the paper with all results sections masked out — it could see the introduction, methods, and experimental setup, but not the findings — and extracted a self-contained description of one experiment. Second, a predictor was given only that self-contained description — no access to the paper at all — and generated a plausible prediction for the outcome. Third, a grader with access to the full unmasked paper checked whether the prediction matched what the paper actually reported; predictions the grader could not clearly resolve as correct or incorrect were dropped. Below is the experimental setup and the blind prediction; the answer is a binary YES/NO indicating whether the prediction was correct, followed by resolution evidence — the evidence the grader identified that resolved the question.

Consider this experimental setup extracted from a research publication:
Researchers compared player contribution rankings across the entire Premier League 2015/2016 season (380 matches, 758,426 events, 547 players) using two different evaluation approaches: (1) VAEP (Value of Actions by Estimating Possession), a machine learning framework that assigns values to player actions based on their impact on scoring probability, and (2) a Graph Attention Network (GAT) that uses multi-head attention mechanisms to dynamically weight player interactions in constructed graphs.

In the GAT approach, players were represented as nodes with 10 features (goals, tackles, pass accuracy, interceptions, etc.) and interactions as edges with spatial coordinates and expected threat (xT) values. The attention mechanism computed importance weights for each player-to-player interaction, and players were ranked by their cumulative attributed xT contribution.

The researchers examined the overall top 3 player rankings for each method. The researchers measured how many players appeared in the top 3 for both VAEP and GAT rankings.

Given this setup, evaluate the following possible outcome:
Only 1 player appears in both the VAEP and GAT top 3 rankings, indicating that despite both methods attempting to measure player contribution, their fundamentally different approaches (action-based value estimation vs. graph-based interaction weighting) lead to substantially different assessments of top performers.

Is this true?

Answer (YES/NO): YES